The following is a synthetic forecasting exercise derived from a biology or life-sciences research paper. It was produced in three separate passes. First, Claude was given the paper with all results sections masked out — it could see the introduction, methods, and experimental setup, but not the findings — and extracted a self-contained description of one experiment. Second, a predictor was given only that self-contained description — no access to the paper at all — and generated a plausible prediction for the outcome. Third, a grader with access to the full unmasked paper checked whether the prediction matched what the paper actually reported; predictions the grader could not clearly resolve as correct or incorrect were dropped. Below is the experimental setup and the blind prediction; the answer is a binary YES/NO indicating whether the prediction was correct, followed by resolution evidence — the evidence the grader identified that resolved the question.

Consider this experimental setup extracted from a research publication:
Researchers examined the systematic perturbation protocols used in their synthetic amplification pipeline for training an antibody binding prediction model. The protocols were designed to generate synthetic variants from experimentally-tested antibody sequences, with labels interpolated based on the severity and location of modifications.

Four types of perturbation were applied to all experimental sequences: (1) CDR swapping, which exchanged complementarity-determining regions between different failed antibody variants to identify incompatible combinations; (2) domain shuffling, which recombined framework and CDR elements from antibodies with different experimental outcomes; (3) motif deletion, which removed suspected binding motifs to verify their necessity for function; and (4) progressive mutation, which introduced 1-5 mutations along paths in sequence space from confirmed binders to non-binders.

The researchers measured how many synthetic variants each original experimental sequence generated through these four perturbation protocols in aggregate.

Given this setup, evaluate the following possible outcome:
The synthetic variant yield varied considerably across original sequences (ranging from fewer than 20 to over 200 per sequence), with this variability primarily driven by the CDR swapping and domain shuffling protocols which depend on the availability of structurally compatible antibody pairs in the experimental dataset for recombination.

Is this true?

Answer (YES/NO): NO